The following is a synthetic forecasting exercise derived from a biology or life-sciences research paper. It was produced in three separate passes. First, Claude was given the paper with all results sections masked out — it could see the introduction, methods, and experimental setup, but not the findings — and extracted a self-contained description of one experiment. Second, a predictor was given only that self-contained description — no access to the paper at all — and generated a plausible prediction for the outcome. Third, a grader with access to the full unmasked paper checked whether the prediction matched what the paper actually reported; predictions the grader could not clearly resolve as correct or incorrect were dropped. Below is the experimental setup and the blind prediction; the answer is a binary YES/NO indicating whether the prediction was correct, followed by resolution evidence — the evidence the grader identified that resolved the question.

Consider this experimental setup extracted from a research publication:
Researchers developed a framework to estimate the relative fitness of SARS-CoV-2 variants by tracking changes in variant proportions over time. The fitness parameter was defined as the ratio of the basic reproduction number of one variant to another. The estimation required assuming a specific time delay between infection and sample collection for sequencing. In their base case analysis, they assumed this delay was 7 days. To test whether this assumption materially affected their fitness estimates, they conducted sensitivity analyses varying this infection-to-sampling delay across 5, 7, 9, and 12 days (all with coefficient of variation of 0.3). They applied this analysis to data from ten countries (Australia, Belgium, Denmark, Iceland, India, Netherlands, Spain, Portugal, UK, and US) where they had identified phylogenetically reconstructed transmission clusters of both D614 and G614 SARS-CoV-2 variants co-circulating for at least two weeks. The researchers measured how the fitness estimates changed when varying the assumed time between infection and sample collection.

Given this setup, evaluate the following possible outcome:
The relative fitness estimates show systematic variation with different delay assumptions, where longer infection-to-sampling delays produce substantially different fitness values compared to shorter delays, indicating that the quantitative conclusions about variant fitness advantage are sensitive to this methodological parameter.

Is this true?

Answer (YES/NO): NO